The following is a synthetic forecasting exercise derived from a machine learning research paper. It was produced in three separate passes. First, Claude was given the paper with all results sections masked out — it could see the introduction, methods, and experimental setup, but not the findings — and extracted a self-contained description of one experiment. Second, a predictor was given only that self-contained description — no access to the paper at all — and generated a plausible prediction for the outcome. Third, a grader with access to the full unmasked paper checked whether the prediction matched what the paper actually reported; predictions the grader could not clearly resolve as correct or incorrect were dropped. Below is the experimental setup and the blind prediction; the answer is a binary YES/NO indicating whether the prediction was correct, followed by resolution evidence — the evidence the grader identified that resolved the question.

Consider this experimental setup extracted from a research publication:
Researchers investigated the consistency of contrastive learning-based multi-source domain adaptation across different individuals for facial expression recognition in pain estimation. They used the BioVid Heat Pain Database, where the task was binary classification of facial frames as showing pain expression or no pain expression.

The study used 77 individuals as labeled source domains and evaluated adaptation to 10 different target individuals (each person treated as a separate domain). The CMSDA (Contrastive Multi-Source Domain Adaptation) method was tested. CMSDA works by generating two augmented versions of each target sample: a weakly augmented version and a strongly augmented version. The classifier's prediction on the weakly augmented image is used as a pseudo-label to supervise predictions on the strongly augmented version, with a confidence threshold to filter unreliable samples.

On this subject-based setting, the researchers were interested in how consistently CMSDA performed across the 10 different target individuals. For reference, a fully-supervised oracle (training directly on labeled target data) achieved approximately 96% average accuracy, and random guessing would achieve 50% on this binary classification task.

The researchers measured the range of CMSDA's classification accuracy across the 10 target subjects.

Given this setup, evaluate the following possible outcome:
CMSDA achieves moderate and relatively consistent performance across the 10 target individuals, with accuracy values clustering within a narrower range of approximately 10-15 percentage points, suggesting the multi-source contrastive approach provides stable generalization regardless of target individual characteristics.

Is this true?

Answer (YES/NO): NO